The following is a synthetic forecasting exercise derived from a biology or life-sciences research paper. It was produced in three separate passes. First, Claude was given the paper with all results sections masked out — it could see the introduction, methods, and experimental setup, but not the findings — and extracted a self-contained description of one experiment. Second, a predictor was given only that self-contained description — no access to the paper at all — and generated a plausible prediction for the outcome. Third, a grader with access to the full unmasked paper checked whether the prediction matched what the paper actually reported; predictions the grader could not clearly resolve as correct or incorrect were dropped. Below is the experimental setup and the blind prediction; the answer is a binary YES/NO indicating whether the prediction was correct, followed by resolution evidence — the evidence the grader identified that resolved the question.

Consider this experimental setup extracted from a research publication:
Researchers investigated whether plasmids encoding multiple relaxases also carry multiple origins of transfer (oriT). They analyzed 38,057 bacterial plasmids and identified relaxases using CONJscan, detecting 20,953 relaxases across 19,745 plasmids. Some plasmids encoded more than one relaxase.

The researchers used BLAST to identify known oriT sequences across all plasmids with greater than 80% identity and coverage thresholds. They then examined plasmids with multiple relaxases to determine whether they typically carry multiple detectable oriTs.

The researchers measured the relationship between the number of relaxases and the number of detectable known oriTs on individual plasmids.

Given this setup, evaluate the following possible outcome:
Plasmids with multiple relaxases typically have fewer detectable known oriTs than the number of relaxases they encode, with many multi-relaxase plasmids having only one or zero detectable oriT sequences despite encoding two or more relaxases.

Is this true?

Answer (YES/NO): YES